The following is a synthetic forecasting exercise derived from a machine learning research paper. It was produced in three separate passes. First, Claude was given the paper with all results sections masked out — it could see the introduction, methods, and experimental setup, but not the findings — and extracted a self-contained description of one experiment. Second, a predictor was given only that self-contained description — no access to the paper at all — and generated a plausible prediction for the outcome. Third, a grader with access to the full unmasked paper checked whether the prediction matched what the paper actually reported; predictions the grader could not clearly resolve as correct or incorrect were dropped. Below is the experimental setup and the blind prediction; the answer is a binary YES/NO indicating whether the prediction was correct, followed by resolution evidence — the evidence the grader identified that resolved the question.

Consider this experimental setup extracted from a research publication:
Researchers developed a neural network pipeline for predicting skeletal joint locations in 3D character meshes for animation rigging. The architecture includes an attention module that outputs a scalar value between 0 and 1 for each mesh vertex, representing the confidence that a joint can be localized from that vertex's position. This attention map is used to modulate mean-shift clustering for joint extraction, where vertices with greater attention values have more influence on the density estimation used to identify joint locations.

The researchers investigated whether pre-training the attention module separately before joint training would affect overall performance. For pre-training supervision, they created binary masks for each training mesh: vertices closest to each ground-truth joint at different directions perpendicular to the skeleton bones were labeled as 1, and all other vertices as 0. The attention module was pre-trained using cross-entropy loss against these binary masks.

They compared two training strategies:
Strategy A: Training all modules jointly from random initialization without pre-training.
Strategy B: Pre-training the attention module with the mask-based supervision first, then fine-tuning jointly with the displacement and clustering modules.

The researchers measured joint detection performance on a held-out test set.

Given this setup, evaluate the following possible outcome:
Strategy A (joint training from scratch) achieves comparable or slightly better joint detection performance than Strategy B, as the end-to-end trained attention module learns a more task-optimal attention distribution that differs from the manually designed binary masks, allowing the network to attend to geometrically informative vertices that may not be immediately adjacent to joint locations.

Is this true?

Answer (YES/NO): NO